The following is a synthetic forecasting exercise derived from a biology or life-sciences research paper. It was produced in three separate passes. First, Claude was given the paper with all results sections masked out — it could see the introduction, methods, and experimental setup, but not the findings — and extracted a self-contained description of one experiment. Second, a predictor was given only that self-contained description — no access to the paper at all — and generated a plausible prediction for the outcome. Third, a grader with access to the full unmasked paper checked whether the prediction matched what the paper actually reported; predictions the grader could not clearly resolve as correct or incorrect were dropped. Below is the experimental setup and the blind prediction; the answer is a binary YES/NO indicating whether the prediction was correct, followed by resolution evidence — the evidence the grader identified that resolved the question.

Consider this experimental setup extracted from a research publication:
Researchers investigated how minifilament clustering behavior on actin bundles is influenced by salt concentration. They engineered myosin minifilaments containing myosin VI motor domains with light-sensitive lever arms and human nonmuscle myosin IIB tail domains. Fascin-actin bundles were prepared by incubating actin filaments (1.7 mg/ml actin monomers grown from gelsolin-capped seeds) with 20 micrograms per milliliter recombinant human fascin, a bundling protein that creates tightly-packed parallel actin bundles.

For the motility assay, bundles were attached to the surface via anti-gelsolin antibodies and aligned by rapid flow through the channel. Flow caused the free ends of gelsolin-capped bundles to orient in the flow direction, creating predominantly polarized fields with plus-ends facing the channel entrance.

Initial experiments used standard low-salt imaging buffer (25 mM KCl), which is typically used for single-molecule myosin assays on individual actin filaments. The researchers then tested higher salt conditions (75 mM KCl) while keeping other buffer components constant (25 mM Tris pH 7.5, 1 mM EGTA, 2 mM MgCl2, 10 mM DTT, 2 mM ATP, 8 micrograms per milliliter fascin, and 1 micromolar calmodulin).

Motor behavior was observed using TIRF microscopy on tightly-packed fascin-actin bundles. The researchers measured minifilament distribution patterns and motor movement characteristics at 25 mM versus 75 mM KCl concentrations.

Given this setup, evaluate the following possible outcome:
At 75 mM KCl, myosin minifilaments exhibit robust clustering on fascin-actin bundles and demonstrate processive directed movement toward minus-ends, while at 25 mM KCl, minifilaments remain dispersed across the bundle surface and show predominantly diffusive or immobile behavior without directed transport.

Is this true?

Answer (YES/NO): NO